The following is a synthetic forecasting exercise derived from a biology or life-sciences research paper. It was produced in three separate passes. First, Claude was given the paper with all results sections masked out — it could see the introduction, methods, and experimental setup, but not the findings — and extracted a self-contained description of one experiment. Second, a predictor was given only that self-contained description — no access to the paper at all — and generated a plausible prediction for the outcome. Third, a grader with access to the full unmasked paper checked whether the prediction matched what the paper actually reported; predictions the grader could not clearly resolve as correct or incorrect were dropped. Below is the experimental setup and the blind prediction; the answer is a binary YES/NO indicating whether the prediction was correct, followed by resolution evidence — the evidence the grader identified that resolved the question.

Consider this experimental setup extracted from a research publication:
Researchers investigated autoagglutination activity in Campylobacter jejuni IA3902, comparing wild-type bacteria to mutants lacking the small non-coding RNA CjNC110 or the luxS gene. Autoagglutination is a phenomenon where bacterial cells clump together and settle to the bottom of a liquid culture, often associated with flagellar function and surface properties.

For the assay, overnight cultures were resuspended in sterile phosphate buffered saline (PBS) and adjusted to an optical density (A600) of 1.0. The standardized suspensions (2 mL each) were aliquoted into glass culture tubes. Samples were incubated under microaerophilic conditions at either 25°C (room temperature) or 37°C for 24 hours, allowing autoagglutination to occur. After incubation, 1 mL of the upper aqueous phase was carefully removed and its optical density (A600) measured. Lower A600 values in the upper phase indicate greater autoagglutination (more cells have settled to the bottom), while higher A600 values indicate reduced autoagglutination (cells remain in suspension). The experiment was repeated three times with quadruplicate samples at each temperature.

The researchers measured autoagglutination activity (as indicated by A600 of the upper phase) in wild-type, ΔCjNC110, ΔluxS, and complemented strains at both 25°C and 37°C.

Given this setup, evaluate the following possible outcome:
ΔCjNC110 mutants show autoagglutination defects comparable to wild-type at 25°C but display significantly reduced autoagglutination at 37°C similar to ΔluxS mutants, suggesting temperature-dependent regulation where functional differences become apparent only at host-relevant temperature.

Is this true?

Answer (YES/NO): NO